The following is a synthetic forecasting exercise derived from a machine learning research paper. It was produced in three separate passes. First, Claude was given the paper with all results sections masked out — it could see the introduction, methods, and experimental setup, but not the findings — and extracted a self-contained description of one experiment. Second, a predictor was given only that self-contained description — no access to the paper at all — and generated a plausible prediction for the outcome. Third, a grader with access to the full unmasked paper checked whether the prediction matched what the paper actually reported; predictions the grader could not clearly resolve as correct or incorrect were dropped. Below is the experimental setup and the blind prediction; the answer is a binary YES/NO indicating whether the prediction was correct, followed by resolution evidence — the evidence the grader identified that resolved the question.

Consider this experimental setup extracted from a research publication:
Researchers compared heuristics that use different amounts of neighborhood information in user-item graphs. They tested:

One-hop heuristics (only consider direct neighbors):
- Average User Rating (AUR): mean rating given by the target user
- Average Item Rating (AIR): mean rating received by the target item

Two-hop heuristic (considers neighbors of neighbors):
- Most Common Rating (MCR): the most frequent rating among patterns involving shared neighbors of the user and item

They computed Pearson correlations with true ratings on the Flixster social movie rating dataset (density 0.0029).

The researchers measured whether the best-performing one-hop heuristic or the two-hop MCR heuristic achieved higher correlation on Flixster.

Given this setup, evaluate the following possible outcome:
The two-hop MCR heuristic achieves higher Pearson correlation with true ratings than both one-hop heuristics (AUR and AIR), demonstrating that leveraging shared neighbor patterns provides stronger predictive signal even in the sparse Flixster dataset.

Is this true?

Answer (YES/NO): NO